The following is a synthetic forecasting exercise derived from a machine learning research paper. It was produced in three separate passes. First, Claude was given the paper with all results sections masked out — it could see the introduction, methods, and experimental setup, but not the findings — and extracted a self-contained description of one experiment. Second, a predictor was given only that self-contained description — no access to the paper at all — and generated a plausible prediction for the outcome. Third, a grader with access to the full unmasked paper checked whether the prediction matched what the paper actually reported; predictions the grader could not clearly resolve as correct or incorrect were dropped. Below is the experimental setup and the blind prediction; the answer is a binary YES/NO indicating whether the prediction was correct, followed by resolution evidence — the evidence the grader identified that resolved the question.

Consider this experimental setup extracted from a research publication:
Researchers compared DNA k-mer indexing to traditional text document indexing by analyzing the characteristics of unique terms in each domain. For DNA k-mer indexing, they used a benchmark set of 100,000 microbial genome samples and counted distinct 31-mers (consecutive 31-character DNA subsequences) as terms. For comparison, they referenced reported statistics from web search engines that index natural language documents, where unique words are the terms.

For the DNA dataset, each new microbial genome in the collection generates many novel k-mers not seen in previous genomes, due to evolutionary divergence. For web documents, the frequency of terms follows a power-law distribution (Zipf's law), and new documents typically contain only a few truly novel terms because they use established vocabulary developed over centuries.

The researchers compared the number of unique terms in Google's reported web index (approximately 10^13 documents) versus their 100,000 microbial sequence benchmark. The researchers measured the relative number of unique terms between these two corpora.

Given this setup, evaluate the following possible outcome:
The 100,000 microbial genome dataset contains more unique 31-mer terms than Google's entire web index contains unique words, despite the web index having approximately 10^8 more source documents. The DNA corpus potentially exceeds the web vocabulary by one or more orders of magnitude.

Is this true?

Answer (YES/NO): YES